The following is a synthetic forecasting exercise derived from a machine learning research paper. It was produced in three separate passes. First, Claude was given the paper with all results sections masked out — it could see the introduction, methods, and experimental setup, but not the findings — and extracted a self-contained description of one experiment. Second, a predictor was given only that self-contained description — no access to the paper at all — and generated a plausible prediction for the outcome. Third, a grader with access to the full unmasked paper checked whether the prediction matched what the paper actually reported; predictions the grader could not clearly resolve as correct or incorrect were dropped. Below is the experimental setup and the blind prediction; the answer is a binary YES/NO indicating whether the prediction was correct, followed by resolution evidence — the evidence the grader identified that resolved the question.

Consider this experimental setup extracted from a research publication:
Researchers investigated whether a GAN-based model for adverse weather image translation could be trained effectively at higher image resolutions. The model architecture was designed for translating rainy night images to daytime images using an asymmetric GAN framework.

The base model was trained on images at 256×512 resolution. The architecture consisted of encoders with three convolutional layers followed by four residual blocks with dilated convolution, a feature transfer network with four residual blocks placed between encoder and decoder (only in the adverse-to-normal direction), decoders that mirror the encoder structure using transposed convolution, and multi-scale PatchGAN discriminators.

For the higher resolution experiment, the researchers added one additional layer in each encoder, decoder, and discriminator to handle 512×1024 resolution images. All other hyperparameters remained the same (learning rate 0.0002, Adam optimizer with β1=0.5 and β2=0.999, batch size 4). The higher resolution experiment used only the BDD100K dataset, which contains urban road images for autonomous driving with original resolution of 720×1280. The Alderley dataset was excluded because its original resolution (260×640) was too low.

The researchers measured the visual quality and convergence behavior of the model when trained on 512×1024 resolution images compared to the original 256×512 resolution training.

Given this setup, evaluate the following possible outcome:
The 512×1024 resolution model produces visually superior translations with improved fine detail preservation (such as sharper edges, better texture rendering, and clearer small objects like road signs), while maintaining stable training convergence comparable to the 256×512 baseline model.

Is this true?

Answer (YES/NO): NO